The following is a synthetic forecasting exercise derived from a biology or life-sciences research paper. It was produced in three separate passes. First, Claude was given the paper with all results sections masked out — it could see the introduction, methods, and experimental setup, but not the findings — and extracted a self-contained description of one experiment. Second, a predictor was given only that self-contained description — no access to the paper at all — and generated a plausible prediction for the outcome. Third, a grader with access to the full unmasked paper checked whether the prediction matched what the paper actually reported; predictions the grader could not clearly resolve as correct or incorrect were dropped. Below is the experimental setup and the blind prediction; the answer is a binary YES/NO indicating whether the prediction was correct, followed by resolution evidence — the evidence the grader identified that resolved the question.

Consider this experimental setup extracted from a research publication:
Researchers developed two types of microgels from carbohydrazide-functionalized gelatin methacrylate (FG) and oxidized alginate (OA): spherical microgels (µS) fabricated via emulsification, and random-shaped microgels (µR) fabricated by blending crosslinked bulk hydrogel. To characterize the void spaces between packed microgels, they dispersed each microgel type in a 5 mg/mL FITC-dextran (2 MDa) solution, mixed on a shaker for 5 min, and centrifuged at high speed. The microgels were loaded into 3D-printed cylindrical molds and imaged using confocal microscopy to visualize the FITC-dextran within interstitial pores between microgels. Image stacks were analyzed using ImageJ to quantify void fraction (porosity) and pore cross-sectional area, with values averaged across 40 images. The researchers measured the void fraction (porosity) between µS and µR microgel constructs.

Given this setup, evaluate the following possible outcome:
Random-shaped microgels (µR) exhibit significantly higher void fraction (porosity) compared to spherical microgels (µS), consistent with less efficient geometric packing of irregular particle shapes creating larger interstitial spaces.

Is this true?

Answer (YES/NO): NO